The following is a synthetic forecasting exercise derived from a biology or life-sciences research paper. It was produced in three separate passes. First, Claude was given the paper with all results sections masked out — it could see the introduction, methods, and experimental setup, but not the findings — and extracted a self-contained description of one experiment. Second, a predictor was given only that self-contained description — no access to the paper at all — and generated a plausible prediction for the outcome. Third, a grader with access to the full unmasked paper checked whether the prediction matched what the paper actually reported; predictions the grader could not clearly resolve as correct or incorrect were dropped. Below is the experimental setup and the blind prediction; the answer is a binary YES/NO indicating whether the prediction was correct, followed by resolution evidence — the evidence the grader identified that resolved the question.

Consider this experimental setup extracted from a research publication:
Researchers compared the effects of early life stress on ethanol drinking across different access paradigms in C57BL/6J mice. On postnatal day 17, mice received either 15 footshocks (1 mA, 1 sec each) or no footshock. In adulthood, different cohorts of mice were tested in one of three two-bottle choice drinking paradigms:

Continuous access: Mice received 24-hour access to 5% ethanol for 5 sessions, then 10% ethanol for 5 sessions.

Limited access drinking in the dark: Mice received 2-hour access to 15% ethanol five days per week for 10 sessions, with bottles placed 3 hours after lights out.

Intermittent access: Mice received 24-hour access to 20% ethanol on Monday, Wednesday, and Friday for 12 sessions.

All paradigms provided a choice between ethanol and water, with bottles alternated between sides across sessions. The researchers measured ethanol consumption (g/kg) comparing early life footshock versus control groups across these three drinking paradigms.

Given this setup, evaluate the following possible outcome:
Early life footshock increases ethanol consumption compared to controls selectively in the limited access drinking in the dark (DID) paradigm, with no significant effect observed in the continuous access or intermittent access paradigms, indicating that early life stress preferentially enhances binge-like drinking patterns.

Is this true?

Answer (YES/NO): NO